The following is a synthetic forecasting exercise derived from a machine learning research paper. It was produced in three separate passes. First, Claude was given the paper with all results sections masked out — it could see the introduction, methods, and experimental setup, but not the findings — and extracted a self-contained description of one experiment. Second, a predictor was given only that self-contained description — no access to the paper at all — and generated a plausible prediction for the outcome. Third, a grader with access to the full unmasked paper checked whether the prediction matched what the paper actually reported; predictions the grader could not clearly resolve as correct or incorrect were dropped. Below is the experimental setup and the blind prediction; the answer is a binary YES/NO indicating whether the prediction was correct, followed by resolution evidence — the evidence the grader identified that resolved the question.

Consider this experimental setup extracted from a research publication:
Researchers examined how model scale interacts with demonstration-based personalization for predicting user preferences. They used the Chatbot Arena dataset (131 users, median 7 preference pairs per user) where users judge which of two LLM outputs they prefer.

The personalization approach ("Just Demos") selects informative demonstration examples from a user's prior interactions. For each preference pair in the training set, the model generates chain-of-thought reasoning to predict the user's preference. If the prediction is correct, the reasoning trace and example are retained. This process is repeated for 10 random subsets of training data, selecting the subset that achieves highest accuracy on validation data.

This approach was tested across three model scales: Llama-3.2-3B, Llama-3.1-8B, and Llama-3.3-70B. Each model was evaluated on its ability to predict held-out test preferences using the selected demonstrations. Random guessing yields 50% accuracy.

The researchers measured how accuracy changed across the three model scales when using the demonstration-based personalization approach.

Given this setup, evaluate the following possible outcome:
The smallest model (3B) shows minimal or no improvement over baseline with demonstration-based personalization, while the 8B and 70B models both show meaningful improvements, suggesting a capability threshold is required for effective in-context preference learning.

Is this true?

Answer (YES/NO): NO